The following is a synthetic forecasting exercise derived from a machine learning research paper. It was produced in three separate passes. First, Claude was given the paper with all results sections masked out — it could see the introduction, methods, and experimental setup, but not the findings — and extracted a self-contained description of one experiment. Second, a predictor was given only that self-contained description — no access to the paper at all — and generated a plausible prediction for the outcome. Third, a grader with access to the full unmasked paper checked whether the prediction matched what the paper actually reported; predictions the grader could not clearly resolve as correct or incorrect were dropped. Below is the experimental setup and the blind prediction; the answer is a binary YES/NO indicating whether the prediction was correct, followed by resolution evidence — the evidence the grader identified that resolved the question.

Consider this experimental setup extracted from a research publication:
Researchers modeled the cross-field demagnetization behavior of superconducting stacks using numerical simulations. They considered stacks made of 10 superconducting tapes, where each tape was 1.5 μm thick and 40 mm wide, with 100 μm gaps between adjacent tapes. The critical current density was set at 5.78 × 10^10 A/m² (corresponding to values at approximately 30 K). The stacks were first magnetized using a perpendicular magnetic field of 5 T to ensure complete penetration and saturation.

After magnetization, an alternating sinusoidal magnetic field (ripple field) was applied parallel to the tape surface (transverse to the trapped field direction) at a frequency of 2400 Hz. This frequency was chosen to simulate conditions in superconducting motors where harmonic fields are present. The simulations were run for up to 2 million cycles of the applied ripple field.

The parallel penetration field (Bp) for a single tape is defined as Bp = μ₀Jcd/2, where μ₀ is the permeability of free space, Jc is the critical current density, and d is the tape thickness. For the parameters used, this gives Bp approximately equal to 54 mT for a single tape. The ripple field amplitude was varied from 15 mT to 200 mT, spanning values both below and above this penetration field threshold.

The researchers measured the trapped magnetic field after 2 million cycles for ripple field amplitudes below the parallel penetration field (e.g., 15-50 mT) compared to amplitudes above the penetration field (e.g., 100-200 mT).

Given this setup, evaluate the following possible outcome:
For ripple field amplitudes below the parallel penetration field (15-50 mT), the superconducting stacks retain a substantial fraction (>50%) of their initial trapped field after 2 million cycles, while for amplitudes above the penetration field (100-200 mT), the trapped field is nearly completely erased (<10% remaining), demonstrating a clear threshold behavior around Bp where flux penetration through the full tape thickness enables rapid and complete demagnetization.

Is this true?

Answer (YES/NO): NO